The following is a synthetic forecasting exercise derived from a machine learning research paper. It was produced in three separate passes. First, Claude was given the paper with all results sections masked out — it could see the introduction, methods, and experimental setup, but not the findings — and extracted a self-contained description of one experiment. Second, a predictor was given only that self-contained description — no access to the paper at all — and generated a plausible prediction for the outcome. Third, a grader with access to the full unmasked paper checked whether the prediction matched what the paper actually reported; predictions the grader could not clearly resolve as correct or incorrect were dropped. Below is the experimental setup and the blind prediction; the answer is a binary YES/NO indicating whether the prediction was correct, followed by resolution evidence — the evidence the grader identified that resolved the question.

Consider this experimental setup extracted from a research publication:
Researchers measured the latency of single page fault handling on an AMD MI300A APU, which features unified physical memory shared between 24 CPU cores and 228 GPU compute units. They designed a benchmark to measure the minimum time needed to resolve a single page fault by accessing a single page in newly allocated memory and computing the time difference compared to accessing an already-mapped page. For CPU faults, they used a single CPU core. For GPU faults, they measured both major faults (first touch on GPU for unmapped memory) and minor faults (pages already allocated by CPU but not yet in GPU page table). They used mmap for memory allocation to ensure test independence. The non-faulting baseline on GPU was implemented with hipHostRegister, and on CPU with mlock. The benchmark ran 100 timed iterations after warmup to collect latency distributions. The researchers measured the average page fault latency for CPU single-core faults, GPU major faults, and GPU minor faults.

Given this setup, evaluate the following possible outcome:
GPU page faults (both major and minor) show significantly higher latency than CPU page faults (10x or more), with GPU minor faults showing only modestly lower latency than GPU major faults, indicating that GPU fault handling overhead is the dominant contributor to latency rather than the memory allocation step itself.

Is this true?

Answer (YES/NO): NO